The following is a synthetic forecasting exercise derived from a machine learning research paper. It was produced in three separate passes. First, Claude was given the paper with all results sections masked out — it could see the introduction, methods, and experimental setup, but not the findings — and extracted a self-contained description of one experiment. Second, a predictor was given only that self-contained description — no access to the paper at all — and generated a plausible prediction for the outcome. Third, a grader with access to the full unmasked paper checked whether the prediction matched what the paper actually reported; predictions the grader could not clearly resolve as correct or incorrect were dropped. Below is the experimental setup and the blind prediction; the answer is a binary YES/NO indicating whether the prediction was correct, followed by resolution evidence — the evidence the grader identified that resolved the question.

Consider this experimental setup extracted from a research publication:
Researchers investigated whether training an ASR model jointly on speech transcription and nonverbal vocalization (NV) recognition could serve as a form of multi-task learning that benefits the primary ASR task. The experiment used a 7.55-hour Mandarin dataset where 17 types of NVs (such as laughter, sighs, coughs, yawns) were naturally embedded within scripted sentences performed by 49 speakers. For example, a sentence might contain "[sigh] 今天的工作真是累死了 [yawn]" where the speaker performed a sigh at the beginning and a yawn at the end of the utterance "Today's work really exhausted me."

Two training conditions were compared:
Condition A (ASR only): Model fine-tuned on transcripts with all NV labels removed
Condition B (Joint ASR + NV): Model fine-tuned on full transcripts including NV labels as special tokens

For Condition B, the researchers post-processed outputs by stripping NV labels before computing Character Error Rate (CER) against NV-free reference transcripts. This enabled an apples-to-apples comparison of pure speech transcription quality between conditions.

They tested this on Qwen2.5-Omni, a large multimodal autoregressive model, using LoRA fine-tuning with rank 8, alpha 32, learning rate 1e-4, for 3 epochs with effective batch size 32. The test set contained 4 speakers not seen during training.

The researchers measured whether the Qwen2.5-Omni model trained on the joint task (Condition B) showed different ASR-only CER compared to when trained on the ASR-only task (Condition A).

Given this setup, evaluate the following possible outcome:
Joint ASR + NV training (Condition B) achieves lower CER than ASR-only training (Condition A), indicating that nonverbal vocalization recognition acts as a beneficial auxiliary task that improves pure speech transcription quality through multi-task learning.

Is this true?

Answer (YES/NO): NO